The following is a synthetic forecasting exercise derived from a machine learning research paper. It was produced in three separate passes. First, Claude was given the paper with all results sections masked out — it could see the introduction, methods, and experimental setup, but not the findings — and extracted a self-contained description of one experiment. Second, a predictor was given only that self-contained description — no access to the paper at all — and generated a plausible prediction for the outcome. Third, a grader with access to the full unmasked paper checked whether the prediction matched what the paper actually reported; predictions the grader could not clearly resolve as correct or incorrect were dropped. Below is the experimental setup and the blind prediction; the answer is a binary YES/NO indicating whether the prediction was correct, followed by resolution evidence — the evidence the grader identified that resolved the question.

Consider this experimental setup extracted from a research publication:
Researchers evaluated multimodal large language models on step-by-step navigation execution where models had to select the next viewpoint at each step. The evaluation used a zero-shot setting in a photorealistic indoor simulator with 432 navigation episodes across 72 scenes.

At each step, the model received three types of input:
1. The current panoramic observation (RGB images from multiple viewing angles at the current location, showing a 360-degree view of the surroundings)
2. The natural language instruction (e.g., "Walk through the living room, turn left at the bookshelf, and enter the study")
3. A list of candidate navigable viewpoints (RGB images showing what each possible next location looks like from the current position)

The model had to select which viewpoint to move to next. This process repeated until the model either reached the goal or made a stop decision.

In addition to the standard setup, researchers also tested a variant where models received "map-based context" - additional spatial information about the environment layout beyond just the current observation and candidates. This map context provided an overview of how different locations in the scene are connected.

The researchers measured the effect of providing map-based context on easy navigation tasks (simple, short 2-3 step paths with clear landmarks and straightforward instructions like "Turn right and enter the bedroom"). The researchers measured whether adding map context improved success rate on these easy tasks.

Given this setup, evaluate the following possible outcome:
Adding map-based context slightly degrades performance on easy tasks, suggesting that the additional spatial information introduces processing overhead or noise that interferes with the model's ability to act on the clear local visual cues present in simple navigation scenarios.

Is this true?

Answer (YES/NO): NO